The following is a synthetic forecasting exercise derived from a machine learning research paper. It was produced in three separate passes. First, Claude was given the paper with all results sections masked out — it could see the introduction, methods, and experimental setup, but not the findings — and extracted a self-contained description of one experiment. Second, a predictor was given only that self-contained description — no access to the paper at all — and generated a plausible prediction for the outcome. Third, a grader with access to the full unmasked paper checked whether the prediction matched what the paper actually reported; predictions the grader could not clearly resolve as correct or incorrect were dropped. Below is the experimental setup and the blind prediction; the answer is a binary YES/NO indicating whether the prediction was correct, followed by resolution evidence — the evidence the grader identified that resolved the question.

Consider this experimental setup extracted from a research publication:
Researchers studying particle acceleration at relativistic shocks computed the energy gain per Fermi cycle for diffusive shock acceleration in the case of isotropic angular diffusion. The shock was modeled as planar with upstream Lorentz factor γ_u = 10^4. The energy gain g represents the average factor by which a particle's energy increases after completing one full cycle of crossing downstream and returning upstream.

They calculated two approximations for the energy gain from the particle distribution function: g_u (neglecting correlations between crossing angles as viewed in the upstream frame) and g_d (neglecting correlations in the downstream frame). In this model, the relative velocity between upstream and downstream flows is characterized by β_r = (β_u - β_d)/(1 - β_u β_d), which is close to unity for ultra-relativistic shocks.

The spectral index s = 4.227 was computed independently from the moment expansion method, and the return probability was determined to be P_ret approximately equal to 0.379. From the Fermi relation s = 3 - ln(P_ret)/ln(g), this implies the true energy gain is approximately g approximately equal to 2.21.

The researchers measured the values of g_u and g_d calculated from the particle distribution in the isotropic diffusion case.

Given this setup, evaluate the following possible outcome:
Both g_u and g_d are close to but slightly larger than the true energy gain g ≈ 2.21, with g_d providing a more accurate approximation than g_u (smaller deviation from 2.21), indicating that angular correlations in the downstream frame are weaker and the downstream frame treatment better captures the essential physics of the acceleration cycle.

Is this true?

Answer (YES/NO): NO